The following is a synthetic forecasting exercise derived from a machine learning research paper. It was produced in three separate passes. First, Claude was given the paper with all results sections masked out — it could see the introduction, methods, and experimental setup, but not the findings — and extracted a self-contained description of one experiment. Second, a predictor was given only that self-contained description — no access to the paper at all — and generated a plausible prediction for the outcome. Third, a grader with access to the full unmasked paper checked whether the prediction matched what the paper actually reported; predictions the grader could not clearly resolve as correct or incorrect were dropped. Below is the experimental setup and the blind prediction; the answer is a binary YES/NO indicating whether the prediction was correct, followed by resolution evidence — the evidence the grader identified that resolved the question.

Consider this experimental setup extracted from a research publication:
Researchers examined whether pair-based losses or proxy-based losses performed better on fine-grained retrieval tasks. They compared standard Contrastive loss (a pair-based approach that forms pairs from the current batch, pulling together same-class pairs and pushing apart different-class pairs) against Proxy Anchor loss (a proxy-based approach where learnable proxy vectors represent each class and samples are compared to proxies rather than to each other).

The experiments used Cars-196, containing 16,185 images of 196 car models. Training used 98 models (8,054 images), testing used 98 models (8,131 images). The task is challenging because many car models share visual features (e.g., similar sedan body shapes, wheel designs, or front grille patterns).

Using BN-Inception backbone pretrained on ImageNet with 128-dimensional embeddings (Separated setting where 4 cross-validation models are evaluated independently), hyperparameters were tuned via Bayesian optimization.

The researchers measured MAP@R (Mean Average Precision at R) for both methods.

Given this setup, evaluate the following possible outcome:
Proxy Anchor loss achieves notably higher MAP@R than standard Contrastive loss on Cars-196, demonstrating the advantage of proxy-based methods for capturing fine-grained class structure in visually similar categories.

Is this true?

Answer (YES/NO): YES